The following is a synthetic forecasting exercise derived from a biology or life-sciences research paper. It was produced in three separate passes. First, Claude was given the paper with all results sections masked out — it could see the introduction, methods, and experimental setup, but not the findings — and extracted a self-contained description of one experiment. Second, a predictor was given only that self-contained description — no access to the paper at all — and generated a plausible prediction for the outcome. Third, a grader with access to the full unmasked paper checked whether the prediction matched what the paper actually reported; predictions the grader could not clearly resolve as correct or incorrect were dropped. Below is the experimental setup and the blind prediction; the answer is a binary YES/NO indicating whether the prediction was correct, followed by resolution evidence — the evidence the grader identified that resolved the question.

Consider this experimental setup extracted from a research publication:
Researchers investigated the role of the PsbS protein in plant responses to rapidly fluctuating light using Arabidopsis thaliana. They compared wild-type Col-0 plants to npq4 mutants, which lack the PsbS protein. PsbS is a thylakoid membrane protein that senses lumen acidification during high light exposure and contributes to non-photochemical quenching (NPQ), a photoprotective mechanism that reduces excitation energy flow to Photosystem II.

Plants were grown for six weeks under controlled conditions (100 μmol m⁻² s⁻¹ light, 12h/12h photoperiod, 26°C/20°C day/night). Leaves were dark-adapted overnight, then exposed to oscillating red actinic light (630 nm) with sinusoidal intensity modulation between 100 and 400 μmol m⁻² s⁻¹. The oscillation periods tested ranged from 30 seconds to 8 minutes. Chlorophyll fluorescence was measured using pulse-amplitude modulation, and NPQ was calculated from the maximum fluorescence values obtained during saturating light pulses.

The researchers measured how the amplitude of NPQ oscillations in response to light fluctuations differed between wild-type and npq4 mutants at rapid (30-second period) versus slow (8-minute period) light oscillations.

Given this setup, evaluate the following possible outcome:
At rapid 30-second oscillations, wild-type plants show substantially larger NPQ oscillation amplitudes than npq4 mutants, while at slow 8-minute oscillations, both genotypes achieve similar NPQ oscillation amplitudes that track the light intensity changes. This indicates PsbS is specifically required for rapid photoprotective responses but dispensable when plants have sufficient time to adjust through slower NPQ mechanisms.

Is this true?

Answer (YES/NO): NO